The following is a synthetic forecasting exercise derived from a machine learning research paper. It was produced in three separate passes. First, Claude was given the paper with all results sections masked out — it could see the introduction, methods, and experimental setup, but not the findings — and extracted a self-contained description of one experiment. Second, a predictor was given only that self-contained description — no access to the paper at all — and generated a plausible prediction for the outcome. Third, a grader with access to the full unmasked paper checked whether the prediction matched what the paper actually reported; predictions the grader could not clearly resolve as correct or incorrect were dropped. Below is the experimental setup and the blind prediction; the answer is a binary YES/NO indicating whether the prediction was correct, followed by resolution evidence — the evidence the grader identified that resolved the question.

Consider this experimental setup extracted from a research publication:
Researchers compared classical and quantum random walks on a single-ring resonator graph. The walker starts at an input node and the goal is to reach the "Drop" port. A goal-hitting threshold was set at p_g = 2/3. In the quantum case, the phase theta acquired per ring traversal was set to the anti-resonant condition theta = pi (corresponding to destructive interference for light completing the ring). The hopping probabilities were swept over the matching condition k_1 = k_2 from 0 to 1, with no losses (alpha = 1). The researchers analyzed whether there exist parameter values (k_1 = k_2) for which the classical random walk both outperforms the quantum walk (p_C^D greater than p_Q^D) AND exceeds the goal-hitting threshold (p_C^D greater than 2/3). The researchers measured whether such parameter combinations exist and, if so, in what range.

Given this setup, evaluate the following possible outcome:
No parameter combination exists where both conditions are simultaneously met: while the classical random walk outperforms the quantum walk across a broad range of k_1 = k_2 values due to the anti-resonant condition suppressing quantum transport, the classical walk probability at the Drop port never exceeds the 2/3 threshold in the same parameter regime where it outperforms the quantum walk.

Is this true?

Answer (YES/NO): NO